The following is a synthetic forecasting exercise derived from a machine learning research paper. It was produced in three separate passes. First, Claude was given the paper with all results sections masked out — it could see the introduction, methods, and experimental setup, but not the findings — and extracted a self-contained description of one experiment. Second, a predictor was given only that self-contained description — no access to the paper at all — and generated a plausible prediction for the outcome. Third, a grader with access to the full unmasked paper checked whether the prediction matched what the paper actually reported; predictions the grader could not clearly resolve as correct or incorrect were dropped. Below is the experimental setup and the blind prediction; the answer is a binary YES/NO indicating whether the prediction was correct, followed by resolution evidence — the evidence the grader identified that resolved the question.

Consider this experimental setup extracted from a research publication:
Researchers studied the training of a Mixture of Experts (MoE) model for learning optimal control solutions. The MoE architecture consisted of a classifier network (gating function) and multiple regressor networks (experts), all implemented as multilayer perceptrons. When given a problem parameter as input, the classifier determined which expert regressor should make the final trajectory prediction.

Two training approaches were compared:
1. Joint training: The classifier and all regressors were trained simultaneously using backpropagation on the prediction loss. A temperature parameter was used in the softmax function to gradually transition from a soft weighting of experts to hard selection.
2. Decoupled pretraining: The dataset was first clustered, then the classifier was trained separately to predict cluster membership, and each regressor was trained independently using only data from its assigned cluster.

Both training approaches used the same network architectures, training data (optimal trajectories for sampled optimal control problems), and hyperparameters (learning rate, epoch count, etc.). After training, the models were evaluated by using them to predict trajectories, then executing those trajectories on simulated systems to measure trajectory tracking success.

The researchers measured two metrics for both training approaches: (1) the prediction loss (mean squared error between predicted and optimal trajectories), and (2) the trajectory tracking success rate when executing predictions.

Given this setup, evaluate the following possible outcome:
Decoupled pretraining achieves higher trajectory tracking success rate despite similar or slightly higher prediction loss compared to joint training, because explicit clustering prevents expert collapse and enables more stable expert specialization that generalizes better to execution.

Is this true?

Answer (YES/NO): YES